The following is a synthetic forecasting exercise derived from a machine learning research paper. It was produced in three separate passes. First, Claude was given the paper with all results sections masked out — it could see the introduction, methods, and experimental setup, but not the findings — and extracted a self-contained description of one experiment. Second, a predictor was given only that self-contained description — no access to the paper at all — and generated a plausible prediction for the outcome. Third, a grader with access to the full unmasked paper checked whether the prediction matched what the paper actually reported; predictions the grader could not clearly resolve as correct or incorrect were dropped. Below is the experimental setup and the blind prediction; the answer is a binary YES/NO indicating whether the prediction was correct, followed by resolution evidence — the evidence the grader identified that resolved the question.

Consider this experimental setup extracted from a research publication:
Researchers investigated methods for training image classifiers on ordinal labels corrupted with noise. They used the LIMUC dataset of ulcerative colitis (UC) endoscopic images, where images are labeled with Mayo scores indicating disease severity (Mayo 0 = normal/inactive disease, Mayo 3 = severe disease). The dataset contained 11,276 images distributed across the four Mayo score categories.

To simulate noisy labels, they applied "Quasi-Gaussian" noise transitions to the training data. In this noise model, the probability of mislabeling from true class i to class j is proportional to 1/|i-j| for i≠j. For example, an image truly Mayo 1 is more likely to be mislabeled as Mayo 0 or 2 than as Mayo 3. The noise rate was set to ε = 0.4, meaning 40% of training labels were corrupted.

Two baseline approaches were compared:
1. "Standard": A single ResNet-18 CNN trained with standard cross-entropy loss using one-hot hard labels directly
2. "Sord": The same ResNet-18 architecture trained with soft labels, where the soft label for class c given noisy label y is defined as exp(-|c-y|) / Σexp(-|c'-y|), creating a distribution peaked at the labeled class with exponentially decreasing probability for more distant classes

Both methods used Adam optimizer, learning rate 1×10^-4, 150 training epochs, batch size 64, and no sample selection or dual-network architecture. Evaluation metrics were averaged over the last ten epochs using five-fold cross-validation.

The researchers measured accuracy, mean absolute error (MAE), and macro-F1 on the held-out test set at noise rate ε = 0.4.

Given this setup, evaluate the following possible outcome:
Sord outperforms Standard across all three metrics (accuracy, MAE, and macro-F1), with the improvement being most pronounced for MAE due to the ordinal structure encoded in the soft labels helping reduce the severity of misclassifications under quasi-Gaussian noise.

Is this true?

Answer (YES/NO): YES